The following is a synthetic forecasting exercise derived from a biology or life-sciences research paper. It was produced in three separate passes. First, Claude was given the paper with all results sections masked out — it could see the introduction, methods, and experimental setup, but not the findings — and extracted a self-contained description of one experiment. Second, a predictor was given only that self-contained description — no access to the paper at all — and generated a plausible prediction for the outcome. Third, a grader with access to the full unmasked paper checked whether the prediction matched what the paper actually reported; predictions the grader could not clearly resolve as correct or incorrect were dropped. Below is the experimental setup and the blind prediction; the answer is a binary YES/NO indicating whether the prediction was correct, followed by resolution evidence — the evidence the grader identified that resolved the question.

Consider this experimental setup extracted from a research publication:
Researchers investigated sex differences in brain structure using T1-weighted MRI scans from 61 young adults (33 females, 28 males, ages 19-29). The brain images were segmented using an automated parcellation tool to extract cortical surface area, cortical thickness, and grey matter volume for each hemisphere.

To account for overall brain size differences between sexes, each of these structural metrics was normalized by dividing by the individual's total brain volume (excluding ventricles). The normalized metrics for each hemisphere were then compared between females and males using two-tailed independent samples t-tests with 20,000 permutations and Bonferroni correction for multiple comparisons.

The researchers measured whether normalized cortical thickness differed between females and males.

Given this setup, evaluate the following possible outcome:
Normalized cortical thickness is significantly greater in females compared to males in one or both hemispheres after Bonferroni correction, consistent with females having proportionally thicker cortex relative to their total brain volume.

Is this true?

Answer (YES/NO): YES